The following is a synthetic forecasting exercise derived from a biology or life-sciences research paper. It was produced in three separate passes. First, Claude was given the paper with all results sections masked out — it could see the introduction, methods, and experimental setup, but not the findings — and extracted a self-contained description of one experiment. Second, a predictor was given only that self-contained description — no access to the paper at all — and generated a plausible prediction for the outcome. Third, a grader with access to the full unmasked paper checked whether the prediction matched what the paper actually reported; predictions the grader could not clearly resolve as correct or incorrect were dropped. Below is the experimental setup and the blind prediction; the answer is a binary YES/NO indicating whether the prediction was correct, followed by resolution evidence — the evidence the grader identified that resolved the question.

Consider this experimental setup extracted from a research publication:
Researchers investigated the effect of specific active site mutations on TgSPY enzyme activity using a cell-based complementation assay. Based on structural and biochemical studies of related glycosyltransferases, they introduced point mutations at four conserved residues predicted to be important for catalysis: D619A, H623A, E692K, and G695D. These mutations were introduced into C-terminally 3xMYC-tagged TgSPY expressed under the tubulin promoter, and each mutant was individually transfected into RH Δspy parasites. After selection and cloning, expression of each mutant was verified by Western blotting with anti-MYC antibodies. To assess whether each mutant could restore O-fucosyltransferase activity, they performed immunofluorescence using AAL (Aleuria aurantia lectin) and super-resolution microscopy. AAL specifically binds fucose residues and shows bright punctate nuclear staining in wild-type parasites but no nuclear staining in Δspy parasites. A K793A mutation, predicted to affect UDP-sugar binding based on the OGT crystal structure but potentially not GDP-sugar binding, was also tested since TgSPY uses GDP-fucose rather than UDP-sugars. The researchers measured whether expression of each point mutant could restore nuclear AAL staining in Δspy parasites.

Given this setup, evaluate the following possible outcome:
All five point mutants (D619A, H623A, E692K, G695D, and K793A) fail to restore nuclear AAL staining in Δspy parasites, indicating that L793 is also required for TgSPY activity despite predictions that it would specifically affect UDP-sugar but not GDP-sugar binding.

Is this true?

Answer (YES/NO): NO